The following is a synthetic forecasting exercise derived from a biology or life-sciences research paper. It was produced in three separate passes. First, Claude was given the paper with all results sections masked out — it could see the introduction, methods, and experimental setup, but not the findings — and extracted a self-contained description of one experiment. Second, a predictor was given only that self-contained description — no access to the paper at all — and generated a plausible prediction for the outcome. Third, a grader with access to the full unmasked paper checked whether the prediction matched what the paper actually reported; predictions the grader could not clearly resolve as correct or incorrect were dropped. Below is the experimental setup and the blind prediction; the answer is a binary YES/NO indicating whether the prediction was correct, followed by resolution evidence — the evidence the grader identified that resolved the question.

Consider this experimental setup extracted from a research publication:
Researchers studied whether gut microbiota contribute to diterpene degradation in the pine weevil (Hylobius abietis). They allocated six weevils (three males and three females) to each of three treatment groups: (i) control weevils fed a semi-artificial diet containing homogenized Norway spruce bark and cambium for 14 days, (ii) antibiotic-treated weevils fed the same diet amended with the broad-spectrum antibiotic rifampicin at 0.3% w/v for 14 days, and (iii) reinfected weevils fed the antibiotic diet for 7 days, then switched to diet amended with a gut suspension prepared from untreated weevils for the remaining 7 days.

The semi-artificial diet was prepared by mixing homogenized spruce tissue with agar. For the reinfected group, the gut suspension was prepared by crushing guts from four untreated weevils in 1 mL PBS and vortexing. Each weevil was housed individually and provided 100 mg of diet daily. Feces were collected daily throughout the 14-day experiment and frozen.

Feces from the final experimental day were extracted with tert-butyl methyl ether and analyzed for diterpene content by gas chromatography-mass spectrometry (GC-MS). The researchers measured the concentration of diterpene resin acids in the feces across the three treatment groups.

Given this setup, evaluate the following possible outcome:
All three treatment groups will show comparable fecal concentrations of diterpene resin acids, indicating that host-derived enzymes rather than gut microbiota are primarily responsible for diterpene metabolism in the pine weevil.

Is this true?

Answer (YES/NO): NO